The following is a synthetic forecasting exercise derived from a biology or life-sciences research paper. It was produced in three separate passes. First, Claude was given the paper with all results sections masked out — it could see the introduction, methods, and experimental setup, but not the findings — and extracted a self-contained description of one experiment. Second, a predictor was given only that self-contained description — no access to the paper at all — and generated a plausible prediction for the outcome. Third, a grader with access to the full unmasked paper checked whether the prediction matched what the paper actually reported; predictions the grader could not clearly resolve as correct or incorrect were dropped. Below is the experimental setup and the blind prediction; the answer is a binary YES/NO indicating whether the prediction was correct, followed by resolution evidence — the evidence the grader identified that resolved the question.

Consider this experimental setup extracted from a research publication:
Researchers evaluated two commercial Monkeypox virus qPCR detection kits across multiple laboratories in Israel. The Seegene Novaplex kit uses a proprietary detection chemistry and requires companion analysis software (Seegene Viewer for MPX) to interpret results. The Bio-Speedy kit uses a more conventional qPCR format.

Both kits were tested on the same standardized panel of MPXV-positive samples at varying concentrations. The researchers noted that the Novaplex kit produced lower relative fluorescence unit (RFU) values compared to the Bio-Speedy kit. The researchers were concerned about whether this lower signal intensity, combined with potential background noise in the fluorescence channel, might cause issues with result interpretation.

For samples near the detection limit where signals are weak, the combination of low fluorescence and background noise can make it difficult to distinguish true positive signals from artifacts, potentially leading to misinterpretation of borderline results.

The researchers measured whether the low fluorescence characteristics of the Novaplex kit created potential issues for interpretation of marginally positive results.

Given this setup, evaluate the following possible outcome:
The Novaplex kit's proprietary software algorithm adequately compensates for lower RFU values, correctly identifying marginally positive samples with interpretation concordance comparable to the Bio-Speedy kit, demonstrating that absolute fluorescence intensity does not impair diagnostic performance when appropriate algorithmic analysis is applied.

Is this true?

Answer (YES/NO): NO